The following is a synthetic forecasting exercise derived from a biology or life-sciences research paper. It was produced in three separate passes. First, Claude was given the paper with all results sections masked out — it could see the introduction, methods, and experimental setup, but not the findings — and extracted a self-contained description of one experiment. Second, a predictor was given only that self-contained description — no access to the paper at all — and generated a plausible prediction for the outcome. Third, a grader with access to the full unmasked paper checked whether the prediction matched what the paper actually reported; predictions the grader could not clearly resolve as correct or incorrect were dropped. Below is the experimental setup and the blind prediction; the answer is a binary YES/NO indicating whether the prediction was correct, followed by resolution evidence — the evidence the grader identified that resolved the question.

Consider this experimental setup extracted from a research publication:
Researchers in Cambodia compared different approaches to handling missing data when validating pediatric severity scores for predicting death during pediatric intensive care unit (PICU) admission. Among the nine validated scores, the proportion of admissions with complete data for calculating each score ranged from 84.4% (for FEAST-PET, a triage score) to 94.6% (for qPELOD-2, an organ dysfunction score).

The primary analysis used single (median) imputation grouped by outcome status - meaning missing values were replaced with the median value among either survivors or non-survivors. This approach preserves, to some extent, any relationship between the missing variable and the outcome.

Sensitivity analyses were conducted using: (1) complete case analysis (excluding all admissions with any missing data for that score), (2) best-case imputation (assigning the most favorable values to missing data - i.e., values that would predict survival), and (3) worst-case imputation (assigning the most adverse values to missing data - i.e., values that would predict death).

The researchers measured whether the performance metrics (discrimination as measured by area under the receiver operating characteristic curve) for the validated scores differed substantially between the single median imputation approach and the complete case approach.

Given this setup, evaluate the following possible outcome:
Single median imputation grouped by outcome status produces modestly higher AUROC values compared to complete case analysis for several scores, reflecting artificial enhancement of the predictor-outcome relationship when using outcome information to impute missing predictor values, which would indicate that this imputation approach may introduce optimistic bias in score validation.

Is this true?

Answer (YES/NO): NO